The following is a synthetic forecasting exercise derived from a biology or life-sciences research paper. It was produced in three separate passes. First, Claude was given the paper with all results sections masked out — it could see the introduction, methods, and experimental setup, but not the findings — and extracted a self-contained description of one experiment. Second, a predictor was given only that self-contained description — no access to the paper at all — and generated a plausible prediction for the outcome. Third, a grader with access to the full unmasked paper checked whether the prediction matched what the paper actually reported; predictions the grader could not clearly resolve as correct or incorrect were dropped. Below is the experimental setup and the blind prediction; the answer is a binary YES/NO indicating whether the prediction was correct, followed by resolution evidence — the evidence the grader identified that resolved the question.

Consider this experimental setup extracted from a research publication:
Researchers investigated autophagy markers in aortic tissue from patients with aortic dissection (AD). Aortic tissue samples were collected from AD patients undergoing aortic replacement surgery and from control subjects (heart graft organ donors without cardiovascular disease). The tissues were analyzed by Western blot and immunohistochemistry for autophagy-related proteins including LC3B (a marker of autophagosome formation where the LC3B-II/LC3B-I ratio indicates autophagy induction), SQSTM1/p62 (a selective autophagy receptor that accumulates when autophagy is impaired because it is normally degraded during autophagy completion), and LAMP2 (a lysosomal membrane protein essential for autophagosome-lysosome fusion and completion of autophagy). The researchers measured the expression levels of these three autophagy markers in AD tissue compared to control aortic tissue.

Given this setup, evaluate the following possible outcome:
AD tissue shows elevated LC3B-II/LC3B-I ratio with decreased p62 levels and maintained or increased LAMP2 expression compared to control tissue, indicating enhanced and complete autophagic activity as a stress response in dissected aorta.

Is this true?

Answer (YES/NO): NO